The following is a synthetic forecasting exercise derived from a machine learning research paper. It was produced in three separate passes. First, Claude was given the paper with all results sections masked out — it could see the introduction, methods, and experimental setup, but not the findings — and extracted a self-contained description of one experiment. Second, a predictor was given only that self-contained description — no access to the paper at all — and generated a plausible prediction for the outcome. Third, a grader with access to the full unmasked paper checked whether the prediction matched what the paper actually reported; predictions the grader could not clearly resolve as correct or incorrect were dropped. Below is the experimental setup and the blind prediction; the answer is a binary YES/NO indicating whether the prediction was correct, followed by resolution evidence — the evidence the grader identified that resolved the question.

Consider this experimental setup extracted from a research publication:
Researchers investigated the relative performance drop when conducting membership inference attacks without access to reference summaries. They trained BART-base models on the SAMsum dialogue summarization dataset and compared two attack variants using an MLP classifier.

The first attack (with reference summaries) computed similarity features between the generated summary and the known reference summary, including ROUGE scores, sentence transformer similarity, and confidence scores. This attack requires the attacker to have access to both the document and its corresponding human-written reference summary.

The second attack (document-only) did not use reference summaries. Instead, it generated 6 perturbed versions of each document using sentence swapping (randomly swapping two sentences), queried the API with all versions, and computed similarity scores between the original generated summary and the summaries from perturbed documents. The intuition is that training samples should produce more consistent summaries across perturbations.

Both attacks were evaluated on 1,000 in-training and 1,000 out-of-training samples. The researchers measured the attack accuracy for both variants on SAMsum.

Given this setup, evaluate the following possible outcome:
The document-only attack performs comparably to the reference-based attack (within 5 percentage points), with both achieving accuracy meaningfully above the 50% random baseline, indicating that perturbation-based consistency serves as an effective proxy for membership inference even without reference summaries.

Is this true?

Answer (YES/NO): YES